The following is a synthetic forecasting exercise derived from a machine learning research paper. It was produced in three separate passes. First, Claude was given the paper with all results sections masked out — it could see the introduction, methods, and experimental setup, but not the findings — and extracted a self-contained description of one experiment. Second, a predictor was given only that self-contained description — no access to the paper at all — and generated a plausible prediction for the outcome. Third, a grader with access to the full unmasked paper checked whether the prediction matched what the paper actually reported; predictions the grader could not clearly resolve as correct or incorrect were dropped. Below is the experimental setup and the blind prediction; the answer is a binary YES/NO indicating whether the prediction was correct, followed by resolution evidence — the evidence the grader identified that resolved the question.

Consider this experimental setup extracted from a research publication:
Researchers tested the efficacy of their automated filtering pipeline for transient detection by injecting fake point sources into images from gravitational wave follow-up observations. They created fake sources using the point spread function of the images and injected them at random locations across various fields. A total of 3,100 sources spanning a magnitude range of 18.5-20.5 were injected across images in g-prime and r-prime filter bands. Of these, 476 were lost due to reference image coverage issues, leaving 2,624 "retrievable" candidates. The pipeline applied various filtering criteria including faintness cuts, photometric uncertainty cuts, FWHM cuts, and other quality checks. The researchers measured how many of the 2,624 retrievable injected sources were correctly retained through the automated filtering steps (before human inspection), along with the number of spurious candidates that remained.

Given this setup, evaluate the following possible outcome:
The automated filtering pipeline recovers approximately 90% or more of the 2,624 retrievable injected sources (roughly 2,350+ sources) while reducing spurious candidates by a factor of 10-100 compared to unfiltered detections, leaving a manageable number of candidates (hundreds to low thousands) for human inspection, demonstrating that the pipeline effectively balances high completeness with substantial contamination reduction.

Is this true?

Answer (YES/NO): YES